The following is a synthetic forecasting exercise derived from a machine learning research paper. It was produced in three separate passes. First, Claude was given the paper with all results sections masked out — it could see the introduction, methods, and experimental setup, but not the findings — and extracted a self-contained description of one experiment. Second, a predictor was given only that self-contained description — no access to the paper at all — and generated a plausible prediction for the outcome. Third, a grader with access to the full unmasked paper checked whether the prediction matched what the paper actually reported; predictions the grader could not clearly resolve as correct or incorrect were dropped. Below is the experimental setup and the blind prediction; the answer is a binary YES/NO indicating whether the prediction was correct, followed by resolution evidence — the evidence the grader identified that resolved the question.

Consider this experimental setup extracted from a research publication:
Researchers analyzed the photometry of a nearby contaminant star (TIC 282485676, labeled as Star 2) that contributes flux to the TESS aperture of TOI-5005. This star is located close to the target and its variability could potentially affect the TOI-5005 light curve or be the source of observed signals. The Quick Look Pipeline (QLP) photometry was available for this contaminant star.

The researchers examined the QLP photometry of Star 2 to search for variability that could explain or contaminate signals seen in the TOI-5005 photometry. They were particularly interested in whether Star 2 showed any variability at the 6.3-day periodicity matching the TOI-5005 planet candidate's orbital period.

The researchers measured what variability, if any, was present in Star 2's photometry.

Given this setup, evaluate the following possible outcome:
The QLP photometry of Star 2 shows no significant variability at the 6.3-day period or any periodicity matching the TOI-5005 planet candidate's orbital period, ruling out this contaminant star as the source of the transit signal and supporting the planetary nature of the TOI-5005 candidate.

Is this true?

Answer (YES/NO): YES